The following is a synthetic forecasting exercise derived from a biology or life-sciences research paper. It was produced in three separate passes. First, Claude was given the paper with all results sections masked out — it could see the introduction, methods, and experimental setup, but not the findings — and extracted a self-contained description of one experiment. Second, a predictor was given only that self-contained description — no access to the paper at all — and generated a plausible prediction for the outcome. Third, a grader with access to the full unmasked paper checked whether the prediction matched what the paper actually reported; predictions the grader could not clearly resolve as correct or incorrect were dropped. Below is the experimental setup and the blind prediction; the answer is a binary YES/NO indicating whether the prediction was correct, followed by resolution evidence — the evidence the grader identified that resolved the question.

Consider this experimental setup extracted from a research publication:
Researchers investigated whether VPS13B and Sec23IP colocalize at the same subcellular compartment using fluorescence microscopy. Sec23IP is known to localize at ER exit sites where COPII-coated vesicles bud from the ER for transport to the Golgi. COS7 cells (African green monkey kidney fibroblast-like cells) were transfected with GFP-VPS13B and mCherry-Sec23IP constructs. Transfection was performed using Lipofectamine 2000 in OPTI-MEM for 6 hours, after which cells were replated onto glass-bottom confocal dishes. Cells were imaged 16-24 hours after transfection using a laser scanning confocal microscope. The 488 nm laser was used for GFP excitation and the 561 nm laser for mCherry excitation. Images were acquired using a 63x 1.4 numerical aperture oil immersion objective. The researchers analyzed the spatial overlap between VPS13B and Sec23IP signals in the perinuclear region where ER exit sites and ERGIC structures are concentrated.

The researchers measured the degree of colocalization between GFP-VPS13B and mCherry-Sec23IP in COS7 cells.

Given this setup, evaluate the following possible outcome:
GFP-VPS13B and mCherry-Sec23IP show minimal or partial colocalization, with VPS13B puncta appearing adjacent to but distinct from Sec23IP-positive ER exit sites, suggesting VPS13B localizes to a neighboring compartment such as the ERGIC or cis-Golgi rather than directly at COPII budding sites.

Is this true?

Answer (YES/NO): NO